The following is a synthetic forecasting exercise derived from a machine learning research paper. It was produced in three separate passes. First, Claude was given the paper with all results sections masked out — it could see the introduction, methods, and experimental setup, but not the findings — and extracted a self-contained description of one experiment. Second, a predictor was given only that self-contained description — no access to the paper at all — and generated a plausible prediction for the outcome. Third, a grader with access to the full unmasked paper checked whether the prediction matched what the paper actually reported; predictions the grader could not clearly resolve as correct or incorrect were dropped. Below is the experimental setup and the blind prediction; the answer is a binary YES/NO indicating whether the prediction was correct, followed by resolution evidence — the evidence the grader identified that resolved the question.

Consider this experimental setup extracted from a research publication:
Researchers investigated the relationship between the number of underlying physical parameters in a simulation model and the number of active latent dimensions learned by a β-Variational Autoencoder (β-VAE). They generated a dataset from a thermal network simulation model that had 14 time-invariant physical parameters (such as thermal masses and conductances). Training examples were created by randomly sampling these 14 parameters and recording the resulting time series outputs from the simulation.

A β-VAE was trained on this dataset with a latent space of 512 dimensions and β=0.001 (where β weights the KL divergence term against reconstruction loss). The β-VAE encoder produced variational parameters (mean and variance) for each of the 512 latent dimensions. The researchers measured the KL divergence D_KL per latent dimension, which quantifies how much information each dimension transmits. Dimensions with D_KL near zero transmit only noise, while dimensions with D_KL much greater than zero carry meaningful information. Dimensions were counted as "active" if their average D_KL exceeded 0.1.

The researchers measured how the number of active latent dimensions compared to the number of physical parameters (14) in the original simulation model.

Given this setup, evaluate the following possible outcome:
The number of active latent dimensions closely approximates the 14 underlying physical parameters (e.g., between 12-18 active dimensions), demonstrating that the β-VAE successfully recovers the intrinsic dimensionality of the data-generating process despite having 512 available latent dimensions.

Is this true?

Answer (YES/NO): NO